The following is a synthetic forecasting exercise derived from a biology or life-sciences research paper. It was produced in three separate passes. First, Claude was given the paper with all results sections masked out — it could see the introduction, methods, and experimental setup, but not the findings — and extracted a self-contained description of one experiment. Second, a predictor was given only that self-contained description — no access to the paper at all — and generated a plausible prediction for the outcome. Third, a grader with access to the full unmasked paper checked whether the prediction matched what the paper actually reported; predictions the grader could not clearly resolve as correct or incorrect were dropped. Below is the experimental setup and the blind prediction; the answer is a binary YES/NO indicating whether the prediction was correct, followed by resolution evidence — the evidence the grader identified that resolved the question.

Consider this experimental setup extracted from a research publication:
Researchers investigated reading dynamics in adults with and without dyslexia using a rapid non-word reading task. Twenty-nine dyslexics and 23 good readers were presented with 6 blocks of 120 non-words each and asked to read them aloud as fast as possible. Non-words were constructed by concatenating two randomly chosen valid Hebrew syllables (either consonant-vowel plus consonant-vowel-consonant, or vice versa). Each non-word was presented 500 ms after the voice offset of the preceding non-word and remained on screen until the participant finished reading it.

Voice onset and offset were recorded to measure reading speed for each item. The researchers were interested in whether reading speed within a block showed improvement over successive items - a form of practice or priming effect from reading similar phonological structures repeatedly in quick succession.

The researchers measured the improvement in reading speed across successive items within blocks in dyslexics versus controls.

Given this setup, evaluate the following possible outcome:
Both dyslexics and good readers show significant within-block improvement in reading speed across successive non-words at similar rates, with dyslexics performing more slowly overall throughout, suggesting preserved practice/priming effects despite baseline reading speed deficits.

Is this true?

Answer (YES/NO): NO